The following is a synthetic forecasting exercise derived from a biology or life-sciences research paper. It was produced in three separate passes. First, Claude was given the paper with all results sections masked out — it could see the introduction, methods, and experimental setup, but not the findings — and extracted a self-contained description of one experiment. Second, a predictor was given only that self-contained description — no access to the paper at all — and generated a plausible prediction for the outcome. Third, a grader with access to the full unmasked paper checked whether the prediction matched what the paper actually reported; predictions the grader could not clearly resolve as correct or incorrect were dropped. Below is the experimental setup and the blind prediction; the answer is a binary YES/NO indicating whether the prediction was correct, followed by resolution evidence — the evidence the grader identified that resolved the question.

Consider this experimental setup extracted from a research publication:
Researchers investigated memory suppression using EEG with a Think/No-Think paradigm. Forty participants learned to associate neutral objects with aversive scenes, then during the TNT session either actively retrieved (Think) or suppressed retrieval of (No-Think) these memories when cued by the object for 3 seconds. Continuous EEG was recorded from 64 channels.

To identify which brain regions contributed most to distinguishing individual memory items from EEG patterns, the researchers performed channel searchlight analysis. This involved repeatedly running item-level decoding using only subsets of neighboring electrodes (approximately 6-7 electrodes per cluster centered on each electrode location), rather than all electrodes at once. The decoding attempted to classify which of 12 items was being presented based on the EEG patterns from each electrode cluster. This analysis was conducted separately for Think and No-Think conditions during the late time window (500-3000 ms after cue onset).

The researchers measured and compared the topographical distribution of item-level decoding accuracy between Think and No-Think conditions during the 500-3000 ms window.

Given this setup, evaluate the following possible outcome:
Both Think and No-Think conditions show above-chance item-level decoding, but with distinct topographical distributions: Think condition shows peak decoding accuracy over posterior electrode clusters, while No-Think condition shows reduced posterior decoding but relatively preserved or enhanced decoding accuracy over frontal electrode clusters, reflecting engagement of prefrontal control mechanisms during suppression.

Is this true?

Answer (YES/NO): NO